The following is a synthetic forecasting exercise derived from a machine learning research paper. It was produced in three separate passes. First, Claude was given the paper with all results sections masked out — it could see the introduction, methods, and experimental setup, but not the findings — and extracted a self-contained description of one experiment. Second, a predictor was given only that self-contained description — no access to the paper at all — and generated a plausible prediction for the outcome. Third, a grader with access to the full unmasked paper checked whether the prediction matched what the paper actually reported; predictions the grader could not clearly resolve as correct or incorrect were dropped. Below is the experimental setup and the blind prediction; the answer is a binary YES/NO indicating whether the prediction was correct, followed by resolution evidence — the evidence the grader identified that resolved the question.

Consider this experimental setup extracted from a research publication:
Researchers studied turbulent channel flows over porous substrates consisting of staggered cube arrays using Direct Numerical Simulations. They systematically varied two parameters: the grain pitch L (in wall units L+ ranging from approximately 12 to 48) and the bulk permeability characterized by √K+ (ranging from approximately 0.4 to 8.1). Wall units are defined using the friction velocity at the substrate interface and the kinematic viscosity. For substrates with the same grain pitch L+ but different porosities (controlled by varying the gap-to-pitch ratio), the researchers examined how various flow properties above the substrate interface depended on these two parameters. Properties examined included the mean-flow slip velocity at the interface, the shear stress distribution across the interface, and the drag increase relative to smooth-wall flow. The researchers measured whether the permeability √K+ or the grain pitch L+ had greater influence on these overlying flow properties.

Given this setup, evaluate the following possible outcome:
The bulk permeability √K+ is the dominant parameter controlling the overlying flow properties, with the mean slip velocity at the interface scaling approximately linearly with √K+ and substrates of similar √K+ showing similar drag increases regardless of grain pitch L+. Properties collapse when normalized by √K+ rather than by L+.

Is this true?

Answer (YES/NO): YES